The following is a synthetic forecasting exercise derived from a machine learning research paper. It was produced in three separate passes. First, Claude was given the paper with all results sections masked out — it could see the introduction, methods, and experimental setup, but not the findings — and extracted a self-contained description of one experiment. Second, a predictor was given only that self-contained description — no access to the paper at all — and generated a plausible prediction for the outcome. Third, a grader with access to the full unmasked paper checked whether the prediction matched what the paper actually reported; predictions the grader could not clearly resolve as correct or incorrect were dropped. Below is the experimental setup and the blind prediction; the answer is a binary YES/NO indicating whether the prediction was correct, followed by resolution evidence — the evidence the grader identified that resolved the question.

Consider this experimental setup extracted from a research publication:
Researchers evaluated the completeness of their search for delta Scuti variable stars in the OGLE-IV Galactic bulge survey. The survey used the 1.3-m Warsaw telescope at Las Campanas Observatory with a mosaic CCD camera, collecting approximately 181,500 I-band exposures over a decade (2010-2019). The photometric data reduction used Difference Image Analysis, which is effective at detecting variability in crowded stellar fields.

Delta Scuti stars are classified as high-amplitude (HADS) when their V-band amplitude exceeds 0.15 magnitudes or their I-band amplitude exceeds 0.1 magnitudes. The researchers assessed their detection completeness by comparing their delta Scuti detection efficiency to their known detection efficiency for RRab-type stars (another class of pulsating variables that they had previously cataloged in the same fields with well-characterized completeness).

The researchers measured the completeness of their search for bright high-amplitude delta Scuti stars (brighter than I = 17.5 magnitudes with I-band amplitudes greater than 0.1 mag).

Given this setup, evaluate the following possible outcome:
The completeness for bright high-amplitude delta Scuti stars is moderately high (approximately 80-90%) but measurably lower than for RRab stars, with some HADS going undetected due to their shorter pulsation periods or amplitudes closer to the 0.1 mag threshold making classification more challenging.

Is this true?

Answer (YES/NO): NO